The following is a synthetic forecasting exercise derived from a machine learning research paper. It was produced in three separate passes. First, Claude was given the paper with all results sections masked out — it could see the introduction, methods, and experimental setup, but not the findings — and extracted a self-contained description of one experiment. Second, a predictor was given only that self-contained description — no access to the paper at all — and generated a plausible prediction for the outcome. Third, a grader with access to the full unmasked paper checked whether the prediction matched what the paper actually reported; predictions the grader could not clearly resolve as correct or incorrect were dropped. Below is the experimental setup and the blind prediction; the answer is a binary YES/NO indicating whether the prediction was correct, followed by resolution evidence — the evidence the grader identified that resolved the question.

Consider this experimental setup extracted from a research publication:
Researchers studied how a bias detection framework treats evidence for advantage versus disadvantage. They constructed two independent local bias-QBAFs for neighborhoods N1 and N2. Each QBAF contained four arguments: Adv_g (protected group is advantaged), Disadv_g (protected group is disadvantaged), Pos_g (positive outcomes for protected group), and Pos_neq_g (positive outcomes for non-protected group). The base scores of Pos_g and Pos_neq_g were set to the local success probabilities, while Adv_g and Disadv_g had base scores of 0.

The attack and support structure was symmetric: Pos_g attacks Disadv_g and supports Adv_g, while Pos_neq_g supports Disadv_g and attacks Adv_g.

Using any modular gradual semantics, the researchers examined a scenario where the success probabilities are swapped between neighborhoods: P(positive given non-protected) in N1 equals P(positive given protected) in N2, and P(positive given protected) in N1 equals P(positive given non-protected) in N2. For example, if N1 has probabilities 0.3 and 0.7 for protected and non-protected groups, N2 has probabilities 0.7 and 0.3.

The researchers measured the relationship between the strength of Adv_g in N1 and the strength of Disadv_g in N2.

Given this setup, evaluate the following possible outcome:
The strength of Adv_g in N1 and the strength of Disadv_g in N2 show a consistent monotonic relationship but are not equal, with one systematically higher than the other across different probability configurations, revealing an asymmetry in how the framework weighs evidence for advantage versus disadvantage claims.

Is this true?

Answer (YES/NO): NO